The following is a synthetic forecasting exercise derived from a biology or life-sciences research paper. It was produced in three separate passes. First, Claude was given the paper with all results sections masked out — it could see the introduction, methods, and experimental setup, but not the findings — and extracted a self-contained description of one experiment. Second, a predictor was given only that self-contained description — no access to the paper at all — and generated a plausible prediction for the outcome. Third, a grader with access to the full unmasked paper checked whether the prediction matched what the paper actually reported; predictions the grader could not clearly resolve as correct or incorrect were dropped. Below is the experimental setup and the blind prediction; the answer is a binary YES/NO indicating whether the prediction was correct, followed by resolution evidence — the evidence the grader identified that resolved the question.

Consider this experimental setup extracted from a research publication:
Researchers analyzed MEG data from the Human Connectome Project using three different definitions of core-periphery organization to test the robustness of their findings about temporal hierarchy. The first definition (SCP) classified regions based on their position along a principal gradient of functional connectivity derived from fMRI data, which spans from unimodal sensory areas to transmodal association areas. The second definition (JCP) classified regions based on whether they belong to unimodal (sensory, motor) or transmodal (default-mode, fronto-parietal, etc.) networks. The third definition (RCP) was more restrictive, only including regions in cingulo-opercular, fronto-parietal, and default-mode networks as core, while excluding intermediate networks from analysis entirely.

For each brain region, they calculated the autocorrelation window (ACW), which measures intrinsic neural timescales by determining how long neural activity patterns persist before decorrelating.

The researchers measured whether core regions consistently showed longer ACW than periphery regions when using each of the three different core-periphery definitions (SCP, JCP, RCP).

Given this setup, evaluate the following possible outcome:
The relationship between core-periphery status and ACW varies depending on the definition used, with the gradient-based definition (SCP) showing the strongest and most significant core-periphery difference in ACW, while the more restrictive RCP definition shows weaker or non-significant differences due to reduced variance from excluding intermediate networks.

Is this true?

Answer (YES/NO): NO